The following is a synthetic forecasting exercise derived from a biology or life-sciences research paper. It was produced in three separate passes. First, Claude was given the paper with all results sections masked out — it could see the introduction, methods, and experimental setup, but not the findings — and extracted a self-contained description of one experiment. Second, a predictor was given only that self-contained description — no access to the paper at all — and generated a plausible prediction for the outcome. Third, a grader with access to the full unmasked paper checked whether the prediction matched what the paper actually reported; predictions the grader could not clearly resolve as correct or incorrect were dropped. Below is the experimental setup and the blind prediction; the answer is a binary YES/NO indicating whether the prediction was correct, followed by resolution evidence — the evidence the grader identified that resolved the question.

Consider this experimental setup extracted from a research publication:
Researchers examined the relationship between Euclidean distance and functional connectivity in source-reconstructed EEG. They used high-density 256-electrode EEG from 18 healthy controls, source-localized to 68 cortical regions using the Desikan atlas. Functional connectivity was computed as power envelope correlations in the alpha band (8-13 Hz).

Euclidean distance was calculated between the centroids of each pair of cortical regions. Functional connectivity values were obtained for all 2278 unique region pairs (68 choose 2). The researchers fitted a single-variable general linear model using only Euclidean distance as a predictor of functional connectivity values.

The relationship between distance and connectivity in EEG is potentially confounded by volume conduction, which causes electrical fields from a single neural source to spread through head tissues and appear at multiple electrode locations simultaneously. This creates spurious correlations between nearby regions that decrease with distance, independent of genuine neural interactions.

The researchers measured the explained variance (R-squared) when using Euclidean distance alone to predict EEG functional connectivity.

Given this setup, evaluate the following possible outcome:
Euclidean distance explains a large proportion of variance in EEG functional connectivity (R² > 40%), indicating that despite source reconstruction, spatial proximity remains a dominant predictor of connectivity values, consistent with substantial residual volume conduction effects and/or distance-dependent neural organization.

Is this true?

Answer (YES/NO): YES